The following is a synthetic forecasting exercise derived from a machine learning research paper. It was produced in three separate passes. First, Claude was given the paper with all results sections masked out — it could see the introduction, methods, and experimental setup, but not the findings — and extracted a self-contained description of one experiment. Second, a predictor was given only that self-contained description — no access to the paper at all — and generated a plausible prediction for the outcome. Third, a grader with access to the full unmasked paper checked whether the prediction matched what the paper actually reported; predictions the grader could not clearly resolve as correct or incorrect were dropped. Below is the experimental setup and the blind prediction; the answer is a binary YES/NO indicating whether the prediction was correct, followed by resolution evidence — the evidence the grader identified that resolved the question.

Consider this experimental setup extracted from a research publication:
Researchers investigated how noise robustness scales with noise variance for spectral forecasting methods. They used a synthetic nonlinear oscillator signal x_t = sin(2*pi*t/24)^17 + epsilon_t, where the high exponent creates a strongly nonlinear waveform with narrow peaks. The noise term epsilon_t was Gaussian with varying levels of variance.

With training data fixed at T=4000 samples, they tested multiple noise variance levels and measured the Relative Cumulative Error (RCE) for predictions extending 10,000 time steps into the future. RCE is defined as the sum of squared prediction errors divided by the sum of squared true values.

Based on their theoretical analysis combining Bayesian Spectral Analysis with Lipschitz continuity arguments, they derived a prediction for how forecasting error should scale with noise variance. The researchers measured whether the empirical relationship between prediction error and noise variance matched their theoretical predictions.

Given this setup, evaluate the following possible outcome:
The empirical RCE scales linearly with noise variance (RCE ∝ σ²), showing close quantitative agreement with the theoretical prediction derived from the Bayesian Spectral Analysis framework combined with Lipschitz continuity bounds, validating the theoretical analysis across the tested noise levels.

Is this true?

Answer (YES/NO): YES